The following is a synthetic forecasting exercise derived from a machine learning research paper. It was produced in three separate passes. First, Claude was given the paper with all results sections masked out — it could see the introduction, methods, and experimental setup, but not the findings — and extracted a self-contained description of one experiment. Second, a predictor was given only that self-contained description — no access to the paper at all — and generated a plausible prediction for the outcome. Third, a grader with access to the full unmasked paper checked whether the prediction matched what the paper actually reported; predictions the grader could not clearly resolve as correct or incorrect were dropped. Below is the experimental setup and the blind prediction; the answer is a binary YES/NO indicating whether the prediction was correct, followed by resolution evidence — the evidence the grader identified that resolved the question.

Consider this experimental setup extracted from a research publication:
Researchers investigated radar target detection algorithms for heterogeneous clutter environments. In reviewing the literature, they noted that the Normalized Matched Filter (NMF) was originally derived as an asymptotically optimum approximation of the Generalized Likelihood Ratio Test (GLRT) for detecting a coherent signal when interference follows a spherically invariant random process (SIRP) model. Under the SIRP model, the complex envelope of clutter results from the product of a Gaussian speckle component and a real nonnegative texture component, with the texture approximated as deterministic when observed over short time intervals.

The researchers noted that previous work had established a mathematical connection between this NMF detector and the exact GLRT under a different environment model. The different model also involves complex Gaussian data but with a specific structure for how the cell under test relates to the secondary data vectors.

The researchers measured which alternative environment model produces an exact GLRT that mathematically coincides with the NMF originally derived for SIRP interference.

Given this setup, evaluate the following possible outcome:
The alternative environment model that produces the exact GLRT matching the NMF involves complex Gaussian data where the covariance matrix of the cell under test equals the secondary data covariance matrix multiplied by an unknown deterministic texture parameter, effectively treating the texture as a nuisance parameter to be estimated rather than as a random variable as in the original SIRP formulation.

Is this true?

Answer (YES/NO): YES